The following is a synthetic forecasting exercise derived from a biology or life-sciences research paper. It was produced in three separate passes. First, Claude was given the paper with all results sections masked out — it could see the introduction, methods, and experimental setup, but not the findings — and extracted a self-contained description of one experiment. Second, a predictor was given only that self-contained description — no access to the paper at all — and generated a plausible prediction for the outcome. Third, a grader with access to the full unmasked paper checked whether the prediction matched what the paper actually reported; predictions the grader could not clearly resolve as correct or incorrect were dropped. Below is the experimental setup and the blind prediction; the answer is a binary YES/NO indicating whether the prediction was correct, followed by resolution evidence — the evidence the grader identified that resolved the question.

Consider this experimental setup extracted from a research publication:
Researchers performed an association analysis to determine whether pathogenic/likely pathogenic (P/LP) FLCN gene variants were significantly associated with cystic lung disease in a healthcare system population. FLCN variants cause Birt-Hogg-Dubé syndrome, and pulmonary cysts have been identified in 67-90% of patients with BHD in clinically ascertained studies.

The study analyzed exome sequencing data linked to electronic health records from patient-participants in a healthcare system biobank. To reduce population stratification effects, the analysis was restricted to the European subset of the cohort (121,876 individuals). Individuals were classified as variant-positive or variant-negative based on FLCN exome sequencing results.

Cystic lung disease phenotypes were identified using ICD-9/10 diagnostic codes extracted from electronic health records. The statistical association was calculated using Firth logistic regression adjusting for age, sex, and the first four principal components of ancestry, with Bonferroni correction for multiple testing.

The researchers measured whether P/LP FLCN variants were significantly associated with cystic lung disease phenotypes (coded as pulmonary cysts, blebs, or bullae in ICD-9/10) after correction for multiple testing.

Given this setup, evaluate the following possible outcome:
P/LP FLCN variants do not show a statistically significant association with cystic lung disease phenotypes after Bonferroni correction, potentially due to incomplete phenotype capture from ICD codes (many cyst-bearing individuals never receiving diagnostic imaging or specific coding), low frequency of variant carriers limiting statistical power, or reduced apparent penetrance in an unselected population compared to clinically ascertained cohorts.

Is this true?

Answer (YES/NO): YES